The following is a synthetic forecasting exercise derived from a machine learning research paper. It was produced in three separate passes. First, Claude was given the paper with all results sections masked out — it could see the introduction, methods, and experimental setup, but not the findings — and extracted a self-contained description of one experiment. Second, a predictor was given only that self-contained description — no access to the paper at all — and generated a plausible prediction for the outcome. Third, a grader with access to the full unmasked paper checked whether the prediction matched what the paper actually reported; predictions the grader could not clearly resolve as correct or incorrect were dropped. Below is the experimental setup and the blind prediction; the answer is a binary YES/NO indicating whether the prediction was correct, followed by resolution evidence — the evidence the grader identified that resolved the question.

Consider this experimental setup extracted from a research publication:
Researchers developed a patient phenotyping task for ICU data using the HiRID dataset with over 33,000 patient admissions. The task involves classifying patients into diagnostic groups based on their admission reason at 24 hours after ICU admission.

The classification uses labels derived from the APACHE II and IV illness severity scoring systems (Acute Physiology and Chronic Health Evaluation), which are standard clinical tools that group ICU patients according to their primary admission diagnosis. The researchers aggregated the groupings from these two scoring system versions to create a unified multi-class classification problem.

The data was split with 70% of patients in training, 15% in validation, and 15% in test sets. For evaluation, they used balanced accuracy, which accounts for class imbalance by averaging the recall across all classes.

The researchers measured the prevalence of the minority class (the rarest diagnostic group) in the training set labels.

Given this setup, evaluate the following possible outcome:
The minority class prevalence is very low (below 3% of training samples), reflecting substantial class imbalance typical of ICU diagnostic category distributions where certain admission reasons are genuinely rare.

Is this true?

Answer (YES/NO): YES